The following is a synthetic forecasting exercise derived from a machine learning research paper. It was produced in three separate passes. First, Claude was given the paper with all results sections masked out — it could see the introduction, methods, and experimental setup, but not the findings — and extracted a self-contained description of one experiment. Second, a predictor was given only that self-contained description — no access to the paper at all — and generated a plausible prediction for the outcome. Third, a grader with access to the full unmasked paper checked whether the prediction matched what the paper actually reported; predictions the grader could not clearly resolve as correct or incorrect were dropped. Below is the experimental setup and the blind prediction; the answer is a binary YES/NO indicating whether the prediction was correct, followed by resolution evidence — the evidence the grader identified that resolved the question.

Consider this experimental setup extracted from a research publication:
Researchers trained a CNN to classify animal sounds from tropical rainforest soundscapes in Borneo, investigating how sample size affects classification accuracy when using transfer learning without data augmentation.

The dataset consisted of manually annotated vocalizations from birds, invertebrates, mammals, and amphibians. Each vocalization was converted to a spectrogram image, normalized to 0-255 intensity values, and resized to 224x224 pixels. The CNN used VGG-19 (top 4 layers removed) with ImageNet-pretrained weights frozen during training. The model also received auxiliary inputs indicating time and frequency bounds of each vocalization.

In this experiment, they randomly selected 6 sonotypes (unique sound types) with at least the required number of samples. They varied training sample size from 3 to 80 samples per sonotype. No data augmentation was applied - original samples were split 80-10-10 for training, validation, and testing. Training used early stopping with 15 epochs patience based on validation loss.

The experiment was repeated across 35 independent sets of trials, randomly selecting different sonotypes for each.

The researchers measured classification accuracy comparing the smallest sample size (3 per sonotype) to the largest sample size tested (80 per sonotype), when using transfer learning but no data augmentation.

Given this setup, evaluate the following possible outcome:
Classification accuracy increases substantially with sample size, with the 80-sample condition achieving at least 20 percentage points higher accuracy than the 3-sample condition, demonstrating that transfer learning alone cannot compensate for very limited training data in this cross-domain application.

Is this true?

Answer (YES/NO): YES